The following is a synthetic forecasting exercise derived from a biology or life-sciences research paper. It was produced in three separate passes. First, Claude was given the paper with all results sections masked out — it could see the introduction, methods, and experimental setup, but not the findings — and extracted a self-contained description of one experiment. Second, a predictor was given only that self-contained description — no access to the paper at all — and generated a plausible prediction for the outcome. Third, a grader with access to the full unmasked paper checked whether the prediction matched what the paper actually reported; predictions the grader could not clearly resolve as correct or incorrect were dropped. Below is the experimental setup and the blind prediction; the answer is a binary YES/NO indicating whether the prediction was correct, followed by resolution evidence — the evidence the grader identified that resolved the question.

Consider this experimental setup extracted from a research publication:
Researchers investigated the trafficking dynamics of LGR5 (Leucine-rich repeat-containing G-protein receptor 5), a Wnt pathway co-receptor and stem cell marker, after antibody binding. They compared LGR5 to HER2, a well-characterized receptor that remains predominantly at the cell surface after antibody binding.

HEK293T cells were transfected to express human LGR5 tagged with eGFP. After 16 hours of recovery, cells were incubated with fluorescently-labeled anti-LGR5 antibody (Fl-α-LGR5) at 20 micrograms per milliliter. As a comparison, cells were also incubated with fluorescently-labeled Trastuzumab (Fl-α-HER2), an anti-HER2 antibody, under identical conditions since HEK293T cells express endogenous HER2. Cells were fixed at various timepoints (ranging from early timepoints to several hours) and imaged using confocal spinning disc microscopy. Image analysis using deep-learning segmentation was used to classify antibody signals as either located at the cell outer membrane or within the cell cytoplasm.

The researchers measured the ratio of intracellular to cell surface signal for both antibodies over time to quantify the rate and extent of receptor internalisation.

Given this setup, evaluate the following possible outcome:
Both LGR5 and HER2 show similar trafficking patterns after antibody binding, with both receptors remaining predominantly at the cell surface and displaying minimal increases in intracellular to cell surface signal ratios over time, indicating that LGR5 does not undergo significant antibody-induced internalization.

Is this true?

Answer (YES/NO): NO